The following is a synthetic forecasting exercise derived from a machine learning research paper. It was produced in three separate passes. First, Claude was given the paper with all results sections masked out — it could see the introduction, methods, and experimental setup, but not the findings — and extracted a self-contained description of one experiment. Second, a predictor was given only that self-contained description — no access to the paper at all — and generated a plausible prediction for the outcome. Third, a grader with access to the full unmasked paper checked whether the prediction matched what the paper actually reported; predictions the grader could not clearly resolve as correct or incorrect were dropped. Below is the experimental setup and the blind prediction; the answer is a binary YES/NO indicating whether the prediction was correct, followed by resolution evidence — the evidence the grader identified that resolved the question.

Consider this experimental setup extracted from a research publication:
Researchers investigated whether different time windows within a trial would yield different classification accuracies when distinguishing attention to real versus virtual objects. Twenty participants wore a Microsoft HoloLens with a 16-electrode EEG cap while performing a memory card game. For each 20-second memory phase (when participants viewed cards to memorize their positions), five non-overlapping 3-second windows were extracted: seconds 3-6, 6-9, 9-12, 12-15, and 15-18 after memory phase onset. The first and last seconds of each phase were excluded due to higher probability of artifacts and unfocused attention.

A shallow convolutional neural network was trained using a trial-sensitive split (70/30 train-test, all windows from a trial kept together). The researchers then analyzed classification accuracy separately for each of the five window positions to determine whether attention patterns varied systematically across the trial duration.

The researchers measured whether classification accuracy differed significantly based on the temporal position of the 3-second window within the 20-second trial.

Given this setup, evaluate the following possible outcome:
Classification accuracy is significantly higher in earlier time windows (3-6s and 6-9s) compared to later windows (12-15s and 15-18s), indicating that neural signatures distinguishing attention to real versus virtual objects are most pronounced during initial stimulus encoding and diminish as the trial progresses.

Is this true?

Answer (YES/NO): NO